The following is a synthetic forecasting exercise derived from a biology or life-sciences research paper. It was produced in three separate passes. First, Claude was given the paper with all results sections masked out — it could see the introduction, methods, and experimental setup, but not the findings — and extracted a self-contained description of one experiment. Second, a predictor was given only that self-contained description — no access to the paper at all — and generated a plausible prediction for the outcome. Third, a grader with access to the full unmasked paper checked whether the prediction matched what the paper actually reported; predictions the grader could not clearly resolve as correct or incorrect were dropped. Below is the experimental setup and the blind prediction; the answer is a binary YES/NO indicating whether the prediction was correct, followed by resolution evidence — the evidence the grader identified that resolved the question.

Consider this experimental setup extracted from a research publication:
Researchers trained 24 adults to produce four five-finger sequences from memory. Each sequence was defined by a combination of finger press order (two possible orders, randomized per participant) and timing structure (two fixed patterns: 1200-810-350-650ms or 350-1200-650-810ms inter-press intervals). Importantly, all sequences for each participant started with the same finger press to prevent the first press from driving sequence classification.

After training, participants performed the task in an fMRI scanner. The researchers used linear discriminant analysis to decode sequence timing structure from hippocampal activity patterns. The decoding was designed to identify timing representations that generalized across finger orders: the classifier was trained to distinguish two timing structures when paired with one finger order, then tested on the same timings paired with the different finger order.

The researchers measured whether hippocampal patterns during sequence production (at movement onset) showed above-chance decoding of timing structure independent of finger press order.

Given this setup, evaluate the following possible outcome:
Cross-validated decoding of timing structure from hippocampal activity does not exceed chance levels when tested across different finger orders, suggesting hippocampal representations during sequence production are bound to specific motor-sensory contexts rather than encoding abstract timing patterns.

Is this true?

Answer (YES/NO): YES